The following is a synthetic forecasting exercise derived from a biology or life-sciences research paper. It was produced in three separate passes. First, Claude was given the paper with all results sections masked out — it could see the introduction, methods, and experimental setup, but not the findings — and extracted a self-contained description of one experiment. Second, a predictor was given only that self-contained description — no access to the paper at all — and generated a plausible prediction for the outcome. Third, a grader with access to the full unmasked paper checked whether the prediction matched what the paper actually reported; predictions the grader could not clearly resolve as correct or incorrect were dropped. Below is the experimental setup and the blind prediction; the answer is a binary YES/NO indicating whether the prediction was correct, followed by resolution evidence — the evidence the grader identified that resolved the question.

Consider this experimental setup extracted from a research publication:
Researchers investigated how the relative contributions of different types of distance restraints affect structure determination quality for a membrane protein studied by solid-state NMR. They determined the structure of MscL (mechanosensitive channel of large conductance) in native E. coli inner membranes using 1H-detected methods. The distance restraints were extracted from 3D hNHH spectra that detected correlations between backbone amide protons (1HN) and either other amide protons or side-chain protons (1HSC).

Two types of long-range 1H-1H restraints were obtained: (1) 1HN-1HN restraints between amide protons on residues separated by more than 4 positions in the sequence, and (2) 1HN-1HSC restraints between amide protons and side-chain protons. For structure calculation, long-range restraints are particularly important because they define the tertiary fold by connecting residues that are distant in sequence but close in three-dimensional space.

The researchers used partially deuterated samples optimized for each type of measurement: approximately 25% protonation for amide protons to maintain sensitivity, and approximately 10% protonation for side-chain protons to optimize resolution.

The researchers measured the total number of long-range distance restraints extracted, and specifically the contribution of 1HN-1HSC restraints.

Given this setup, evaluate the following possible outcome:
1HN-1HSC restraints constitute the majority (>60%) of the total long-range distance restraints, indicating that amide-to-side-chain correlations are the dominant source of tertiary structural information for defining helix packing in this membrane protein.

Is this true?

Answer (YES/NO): NO